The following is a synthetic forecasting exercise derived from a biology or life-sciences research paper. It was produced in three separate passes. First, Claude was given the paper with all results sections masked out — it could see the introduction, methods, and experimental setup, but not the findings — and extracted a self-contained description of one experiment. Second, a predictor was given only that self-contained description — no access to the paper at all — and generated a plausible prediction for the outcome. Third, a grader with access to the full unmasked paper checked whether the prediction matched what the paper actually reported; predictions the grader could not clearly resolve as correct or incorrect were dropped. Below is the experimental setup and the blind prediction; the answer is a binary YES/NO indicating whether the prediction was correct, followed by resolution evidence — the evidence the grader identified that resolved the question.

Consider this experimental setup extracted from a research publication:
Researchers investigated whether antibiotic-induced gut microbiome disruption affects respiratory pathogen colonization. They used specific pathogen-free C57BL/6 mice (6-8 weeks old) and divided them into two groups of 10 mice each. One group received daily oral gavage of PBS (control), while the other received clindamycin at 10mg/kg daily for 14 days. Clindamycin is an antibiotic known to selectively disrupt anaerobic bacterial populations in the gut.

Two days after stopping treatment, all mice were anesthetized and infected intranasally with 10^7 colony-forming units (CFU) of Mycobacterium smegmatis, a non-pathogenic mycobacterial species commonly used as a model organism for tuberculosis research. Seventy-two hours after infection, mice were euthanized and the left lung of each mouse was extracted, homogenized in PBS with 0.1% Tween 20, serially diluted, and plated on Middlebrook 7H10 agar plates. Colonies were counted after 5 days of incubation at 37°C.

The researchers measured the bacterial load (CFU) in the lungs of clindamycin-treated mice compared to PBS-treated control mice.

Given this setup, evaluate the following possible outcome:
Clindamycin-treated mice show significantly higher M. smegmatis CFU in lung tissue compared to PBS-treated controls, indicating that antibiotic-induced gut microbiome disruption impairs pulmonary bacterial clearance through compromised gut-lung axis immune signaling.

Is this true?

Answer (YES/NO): YES